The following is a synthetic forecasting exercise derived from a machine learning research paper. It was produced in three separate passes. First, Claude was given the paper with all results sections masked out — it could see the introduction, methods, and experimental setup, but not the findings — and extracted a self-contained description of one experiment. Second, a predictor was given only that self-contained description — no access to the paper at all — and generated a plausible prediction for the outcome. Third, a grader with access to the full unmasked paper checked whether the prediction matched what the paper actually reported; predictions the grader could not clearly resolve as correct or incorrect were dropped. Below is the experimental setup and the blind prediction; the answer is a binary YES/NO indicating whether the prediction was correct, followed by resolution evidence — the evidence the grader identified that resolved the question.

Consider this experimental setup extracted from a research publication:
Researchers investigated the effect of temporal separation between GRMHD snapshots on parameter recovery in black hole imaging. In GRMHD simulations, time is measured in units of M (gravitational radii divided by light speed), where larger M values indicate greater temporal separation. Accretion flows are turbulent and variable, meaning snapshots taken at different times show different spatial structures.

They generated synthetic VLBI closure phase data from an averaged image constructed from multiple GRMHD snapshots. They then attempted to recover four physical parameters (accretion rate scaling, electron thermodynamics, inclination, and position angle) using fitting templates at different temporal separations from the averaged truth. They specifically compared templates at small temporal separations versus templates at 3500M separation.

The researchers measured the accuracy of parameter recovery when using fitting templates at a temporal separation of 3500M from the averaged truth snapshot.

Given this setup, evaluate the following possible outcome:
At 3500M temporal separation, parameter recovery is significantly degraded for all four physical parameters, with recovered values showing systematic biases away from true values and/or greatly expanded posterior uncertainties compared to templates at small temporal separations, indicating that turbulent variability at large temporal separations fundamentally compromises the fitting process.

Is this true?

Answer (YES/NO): YES